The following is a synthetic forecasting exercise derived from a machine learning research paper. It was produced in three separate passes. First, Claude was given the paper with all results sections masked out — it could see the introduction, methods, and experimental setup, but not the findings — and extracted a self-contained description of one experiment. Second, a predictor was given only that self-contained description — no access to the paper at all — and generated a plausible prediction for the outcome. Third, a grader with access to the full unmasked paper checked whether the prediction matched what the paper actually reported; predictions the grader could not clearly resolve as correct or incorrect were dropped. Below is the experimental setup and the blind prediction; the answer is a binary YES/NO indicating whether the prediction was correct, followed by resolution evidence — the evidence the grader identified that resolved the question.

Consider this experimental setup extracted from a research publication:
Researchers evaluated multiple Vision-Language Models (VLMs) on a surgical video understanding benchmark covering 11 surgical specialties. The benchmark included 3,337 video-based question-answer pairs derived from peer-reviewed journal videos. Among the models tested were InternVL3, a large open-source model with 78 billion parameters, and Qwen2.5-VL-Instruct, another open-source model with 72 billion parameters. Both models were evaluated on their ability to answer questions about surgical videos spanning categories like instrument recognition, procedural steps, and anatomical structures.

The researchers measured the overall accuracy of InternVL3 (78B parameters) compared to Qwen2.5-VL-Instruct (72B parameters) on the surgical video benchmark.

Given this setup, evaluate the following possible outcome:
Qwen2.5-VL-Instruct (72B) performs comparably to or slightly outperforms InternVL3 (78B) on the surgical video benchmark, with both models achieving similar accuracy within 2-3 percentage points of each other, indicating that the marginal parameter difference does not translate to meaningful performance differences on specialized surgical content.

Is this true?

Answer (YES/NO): NO